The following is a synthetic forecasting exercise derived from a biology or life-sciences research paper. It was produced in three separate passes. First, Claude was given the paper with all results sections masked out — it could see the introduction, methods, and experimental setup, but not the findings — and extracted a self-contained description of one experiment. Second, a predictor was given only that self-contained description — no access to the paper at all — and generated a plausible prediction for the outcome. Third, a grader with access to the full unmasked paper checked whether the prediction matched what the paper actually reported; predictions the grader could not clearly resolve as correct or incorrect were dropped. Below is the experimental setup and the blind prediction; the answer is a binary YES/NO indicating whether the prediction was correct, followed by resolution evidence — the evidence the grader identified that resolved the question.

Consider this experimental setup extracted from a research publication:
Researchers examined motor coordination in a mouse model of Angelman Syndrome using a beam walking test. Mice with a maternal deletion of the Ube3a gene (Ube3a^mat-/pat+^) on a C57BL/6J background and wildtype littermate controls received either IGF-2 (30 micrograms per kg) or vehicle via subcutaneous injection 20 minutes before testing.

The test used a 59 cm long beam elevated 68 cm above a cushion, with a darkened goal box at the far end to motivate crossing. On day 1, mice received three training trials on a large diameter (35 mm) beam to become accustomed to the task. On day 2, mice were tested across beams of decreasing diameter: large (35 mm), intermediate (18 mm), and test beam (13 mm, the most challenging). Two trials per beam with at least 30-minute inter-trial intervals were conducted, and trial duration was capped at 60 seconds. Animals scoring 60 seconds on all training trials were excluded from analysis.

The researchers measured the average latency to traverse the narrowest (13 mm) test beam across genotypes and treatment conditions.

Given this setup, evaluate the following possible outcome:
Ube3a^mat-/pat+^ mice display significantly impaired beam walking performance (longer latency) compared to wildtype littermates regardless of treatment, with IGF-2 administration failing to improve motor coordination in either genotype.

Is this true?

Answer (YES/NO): YES